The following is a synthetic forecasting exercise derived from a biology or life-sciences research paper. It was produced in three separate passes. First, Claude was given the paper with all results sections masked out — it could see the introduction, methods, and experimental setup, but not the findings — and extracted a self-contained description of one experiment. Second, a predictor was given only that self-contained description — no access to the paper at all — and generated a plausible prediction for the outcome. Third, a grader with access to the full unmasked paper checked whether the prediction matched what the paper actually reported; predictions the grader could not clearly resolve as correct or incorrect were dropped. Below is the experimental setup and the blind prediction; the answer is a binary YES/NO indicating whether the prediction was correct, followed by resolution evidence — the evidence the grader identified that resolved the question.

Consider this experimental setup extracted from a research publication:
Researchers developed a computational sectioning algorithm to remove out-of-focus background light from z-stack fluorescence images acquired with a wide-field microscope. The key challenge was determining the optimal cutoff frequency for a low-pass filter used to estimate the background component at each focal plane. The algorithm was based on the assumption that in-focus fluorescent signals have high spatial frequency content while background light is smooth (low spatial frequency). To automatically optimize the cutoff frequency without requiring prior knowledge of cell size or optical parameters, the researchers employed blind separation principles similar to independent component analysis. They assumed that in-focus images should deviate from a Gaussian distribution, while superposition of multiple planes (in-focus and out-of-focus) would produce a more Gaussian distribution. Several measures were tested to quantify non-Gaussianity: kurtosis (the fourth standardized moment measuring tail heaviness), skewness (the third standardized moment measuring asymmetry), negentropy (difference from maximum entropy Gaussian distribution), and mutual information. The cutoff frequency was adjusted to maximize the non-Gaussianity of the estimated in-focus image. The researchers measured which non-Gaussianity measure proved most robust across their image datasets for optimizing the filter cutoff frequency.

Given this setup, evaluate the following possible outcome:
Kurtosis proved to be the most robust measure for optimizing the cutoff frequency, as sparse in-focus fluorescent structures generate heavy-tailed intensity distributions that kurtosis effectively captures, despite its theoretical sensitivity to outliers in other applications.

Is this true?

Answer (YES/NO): NO